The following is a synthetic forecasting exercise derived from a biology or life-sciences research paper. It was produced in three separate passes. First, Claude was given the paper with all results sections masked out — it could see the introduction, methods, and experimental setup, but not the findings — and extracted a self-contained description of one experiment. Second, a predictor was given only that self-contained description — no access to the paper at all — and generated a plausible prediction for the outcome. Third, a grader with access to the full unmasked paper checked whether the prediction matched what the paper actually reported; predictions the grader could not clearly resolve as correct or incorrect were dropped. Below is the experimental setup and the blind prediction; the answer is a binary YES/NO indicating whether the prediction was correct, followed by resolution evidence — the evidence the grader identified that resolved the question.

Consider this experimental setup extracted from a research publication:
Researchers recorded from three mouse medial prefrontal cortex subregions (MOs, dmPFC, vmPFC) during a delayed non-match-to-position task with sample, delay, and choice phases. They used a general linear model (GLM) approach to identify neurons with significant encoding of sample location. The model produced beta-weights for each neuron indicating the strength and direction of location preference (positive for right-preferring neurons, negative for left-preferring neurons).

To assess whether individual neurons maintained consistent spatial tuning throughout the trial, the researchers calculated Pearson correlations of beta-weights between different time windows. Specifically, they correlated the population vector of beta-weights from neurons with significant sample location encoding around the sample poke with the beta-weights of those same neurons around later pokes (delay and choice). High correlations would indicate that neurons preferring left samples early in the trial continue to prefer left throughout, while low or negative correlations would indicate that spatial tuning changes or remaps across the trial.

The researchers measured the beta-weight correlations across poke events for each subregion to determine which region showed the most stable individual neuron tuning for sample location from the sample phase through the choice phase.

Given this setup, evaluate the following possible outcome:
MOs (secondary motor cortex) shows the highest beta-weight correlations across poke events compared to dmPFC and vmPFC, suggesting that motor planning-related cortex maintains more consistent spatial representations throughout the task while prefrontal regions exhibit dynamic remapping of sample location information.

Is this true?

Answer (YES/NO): NO